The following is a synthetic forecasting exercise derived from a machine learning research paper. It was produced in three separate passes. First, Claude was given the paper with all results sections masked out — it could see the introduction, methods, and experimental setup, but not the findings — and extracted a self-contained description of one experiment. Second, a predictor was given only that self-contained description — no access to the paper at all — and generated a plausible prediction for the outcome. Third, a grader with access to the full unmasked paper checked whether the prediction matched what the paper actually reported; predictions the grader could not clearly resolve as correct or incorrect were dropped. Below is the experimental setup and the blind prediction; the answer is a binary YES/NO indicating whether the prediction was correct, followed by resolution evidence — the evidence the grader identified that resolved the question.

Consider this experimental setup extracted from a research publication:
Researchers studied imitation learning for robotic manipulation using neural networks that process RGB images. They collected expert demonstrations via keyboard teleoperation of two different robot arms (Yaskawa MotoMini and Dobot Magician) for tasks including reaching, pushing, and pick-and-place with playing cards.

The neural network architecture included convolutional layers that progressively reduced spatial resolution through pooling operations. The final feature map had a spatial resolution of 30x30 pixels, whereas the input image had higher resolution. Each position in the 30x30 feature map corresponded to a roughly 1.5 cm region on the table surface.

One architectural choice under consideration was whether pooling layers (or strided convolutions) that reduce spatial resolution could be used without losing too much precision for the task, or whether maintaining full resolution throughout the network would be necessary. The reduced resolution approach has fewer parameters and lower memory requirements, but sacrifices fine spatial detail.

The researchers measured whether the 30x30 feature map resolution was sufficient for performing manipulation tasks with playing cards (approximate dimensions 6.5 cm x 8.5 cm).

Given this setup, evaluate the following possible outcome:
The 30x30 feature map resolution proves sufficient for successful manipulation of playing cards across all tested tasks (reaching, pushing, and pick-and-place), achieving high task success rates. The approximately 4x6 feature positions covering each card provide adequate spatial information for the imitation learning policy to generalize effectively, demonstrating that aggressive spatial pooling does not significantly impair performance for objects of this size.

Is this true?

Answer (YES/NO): YES